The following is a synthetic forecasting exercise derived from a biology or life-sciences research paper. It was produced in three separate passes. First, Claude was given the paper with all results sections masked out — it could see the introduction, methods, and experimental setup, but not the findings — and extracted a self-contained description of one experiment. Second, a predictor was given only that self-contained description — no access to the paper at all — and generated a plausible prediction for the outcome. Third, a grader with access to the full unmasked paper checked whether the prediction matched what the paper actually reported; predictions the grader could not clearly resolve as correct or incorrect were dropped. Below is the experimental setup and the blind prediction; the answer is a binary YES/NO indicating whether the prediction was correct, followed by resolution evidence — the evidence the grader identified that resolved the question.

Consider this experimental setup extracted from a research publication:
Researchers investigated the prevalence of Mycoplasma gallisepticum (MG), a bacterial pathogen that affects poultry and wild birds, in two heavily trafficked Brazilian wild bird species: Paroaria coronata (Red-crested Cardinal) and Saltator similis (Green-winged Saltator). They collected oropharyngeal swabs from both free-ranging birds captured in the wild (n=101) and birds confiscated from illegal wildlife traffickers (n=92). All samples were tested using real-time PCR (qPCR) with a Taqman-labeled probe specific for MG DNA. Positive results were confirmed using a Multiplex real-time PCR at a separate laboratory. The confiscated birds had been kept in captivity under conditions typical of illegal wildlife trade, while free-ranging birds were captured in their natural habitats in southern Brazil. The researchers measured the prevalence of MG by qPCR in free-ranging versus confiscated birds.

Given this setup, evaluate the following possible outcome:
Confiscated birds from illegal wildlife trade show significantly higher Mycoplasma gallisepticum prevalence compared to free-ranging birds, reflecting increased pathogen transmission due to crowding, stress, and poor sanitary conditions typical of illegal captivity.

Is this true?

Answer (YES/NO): YES